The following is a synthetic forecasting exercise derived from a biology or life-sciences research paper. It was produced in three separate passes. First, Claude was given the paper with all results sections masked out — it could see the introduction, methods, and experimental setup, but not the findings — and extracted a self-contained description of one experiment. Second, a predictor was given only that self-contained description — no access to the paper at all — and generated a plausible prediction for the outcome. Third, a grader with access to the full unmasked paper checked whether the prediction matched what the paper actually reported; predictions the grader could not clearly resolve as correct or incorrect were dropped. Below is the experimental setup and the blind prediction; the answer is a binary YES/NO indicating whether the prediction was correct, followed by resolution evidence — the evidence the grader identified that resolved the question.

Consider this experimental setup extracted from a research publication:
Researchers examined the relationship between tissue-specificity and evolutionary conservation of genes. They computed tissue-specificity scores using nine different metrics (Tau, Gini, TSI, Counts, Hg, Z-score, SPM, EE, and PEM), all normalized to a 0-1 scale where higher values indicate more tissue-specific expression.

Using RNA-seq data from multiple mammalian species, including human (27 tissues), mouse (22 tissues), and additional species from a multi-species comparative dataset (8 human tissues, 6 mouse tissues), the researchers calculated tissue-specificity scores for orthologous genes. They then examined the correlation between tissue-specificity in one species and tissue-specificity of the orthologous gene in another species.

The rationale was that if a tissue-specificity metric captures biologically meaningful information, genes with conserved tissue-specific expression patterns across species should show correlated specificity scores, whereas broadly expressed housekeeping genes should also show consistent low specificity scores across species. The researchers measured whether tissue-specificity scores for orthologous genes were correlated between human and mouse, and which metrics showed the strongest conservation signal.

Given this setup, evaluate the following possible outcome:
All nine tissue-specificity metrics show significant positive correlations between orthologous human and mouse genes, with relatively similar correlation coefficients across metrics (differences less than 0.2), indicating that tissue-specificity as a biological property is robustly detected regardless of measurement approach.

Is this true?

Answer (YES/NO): NO